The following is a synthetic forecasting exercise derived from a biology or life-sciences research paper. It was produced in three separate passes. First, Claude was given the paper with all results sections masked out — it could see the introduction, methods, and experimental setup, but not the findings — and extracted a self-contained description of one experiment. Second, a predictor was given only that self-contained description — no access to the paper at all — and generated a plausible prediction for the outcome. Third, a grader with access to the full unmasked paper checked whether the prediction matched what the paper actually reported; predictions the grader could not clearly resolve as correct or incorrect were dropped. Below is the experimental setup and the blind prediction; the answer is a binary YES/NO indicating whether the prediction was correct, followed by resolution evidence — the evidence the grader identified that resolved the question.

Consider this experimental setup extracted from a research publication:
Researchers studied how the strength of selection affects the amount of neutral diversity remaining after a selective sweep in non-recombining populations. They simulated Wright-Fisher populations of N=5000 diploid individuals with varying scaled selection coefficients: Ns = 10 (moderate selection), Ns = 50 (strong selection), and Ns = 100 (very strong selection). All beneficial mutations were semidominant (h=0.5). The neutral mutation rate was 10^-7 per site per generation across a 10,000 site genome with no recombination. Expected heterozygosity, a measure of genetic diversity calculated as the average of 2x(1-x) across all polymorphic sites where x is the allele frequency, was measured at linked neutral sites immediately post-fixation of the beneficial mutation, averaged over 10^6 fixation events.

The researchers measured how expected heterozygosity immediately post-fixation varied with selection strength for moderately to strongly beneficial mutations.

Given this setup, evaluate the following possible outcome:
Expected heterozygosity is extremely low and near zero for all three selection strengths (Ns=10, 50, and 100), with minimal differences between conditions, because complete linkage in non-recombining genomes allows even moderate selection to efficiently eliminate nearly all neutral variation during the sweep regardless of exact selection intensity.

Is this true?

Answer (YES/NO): NO